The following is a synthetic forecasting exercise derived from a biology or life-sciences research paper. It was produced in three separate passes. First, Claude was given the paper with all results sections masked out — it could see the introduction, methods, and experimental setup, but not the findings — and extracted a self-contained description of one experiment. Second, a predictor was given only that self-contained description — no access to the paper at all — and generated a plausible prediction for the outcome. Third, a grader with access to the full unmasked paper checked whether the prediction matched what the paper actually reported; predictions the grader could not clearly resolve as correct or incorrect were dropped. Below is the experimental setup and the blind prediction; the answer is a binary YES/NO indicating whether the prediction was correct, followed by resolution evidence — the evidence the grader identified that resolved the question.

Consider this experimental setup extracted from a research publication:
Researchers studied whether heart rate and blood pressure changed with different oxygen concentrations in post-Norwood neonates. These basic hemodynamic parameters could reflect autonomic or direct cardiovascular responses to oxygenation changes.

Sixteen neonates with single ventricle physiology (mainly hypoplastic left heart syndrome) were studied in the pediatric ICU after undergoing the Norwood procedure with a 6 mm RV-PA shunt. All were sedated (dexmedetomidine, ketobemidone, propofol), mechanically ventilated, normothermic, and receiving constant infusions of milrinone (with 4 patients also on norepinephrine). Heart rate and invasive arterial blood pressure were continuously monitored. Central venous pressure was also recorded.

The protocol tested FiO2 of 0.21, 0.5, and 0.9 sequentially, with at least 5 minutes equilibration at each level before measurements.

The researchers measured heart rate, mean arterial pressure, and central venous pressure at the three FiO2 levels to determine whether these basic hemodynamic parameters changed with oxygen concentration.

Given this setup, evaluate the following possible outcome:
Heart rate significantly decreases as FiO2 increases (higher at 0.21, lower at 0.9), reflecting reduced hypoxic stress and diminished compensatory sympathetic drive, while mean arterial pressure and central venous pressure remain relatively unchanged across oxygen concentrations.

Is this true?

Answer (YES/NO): YES